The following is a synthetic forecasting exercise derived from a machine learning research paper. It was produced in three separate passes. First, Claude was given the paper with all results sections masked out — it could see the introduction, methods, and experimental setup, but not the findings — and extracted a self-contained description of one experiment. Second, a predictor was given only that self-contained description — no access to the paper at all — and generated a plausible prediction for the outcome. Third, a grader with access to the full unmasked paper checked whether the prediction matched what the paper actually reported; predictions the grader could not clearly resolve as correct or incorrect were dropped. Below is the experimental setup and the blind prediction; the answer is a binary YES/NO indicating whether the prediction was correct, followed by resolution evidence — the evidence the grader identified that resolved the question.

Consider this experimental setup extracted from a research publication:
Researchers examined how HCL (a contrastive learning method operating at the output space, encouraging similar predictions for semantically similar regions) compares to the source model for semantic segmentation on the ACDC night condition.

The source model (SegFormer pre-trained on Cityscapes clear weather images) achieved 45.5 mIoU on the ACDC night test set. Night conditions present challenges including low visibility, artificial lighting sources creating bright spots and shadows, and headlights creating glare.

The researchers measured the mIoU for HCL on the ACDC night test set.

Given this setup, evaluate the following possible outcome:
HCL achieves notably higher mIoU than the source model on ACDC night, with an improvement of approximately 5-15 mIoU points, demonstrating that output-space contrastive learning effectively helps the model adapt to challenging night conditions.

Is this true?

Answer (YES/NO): NO